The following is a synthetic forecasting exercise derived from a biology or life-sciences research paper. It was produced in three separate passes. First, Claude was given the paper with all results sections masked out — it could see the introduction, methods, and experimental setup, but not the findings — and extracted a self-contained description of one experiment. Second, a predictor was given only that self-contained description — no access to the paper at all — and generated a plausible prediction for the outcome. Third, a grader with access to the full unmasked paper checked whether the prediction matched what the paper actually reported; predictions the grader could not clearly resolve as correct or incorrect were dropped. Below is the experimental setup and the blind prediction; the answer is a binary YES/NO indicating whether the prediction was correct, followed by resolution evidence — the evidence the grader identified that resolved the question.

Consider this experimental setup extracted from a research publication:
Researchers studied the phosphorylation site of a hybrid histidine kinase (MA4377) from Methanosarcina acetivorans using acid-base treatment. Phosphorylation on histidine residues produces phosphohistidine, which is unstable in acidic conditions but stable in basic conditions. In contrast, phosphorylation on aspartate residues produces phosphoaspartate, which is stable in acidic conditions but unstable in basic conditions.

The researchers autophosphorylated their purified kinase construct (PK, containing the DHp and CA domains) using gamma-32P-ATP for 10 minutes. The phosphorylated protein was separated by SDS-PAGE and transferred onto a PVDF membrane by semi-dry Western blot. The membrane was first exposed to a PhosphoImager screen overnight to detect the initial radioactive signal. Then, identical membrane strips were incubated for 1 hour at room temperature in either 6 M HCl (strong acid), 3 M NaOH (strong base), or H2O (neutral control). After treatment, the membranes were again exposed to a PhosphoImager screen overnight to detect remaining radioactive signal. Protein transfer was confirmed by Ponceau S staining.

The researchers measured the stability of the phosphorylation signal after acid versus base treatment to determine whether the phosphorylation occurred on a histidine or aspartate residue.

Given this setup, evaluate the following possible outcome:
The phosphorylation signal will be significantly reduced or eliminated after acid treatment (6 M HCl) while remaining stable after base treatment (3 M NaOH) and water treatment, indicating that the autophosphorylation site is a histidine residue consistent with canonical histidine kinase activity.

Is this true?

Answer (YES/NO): YES